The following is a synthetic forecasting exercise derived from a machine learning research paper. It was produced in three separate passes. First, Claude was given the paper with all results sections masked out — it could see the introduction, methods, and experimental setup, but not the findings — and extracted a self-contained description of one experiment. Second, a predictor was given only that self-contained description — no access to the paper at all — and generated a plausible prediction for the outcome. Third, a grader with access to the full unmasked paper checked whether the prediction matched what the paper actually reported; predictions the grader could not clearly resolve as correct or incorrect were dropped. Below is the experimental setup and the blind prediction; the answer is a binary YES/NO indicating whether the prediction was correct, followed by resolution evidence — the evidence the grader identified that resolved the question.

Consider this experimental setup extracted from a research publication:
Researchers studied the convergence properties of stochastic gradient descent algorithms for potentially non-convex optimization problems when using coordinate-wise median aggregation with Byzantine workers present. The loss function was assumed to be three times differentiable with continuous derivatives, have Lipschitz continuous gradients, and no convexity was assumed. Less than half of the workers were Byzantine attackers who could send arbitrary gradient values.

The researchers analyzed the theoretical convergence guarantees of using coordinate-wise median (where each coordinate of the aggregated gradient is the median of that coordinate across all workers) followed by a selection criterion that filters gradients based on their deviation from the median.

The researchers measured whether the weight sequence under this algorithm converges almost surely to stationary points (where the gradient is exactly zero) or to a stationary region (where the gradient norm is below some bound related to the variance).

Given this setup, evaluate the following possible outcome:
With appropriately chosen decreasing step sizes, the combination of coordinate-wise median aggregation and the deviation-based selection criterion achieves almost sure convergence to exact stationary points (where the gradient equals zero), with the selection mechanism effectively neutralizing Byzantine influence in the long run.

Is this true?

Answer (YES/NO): NO